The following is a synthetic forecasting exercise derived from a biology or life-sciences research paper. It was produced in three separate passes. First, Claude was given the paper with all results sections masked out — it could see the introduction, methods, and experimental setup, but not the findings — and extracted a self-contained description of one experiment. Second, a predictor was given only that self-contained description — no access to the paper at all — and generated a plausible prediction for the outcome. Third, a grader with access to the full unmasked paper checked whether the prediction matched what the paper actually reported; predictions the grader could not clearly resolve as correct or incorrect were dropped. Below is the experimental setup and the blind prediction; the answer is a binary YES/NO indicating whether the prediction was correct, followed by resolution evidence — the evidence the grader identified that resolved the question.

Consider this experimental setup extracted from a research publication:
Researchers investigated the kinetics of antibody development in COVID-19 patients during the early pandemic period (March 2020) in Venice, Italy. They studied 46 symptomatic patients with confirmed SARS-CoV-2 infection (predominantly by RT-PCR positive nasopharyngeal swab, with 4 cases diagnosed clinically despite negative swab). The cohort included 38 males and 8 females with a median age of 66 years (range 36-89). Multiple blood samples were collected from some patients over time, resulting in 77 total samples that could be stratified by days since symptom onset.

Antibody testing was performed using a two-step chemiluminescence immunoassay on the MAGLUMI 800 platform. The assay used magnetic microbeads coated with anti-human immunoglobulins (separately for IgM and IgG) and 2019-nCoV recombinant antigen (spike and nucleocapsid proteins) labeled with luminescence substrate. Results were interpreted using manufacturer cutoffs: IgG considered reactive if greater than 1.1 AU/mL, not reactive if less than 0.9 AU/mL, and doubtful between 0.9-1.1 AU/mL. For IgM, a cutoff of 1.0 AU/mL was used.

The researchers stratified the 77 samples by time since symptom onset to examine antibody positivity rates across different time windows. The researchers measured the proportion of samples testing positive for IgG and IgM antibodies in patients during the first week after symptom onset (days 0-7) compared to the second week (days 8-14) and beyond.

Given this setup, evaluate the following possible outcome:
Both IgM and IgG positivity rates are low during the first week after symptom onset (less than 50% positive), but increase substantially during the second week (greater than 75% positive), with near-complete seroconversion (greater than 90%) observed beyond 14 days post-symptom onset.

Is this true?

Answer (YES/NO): NO